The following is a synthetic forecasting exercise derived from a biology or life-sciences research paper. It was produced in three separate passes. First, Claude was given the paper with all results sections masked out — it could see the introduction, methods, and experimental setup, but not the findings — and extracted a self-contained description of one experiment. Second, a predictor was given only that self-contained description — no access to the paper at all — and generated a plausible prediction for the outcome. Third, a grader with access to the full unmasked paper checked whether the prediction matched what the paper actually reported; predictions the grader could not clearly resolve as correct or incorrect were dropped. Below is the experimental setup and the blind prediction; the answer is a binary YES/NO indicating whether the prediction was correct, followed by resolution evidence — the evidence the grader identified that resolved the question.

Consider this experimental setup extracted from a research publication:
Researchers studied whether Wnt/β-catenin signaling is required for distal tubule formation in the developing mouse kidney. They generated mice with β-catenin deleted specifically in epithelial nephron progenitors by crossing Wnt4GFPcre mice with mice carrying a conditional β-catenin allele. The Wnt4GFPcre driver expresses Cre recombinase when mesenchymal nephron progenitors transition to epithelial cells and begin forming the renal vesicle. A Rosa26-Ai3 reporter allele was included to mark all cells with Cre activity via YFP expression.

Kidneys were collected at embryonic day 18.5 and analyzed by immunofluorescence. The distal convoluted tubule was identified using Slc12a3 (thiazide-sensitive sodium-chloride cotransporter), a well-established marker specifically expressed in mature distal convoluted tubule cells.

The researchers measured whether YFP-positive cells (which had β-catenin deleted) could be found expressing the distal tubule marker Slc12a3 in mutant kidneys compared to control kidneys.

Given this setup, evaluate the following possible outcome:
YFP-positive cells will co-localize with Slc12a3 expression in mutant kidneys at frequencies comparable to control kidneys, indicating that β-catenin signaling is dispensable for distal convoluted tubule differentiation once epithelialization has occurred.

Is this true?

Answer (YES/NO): NO